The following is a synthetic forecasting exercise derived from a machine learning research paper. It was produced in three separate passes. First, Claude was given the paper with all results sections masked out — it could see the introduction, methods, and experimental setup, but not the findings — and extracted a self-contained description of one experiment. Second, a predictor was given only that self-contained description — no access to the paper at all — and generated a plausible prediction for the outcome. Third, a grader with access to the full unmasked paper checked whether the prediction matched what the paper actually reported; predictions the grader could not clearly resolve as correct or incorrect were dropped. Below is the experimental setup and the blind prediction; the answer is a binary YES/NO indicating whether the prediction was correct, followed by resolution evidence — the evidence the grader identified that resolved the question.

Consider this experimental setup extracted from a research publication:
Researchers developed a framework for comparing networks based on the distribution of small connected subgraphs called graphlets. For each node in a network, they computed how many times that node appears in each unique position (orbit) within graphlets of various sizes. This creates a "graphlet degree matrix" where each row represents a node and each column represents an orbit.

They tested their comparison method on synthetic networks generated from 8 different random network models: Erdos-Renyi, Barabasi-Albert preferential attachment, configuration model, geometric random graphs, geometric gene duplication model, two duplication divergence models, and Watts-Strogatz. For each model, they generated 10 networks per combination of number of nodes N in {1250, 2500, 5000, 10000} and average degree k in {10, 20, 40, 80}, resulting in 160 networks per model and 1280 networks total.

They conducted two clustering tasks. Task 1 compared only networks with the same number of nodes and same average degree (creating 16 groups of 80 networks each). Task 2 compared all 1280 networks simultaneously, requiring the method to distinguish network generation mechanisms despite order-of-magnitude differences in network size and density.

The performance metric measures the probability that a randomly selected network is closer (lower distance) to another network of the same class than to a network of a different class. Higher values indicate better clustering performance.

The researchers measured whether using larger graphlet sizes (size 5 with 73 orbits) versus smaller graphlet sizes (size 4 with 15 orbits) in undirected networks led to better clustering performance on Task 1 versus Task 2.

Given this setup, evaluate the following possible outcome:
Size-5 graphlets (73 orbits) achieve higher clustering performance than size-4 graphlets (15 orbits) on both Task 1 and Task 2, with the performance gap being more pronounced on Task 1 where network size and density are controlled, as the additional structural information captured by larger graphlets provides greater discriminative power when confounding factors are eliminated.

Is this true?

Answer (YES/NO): NO